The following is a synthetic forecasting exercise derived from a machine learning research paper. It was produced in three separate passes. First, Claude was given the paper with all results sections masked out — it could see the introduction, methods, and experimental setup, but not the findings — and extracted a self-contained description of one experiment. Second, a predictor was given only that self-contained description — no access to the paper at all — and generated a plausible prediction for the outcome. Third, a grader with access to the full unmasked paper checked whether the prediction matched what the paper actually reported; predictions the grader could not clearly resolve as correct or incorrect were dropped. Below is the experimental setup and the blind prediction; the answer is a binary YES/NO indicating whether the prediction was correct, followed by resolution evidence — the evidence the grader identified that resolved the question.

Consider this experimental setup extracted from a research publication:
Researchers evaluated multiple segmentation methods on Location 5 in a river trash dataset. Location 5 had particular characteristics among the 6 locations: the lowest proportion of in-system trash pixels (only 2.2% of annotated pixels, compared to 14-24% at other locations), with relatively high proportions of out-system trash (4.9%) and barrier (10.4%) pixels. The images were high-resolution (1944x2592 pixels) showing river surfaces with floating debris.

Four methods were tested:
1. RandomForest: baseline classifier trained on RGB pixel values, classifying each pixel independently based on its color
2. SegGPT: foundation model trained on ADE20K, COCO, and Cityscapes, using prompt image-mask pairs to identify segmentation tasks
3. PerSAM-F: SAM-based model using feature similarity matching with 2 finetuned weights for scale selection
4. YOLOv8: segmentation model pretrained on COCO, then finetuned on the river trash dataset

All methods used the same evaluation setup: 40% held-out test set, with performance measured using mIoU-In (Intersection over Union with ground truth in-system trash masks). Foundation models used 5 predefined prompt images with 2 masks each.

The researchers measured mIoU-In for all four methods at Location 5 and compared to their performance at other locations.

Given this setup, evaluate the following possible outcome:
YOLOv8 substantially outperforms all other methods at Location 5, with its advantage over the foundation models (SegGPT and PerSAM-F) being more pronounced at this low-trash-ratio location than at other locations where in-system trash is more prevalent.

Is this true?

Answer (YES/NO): YES